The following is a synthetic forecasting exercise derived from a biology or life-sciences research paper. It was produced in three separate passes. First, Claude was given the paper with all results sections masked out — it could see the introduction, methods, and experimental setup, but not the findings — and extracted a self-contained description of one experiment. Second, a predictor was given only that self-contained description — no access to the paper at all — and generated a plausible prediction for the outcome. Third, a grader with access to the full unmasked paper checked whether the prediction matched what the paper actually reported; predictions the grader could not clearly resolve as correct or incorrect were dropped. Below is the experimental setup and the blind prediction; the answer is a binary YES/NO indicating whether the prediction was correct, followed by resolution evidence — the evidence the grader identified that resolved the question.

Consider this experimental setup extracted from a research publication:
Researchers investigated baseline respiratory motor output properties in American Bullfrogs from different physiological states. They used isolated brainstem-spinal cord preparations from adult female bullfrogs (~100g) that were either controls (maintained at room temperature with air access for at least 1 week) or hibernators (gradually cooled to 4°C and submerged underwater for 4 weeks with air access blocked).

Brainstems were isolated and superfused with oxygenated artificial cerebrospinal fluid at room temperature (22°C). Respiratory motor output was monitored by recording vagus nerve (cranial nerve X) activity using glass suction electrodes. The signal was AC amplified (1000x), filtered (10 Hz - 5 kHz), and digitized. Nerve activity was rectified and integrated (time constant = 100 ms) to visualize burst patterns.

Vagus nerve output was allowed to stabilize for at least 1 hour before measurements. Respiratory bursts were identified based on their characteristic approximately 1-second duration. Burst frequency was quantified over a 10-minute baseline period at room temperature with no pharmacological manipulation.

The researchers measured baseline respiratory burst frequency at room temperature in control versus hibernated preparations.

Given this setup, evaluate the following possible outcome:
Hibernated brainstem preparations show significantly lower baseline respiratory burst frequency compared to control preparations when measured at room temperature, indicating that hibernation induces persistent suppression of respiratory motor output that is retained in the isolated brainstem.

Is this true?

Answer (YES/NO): NO